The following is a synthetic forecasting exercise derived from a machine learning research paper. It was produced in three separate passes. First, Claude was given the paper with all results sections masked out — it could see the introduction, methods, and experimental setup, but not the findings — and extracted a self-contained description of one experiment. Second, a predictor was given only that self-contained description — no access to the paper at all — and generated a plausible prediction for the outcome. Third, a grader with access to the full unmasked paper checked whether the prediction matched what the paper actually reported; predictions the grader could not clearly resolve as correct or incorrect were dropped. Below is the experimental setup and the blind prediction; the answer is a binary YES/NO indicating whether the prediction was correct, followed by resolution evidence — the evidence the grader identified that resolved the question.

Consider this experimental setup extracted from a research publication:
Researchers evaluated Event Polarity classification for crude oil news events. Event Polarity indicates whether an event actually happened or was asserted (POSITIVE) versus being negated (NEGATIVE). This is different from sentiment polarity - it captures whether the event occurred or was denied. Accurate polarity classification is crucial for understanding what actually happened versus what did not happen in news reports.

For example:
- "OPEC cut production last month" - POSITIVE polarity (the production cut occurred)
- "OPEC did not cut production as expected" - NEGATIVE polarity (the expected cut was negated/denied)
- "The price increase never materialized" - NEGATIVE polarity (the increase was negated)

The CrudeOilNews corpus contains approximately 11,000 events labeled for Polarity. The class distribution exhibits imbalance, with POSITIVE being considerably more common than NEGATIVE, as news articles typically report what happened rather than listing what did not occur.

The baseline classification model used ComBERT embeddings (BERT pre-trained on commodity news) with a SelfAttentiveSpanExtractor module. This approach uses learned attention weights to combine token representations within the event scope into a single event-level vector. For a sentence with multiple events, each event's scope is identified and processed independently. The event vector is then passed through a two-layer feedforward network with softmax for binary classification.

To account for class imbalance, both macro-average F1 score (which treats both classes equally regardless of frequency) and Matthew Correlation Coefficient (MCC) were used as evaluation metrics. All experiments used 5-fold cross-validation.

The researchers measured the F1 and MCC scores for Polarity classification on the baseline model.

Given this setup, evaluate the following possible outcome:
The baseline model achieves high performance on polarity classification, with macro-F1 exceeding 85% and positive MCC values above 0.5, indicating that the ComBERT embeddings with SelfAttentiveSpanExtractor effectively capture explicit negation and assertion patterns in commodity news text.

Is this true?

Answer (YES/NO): NO